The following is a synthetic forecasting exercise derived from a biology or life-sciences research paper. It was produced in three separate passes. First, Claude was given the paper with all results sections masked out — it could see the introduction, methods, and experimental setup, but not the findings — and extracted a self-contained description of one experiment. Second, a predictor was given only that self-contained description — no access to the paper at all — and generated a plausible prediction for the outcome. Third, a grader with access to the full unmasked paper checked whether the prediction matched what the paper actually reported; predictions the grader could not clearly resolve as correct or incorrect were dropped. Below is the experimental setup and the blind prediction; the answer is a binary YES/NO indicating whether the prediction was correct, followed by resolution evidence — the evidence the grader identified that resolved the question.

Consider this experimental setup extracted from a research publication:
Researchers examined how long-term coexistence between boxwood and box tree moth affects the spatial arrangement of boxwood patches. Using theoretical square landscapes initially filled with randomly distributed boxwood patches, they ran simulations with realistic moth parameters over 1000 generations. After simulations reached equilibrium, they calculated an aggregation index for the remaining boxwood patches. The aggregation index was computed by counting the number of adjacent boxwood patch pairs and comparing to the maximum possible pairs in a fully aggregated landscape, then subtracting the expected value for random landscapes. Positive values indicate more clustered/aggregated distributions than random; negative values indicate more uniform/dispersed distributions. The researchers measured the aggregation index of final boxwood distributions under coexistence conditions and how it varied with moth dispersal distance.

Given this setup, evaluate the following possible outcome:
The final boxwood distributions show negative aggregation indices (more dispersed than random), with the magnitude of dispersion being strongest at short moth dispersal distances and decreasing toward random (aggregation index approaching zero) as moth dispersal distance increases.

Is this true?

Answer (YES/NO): NO